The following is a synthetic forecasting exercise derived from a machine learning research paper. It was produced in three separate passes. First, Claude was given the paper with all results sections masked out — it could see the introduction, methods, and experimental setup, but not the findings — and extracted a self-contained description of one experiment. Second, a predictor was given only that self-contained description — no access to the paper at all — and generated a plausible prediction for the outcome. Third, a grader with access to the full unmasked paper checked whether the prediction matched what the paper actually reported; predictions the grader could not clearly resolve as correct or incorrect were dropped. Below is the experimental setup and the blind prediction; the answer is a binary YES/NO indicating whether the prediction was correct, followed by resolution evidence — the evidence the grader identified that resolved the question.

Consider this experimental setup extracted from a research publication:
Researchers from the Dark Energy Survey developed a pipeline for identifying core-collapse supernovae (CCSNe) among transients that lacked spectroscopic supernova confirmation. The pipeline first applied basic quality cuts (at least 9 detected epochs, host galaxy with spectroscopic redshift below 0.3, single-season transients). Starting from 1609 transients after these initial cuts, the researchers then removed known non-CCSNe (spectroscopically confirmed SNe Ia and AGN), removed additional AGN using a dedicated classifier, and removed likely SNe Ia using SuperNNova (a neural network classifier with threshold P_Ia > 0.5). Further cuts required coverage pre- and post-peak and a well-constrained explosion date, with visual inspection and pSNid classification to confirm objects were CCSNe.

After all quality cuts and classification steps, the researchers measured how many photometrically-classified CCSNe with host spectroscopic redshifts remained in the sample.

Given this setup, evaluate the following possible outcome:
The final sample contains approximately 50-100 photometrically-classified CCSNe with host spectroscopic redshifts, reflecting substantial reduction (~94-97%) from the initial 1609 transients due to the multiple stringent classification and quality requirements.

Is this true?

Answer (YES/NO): YES